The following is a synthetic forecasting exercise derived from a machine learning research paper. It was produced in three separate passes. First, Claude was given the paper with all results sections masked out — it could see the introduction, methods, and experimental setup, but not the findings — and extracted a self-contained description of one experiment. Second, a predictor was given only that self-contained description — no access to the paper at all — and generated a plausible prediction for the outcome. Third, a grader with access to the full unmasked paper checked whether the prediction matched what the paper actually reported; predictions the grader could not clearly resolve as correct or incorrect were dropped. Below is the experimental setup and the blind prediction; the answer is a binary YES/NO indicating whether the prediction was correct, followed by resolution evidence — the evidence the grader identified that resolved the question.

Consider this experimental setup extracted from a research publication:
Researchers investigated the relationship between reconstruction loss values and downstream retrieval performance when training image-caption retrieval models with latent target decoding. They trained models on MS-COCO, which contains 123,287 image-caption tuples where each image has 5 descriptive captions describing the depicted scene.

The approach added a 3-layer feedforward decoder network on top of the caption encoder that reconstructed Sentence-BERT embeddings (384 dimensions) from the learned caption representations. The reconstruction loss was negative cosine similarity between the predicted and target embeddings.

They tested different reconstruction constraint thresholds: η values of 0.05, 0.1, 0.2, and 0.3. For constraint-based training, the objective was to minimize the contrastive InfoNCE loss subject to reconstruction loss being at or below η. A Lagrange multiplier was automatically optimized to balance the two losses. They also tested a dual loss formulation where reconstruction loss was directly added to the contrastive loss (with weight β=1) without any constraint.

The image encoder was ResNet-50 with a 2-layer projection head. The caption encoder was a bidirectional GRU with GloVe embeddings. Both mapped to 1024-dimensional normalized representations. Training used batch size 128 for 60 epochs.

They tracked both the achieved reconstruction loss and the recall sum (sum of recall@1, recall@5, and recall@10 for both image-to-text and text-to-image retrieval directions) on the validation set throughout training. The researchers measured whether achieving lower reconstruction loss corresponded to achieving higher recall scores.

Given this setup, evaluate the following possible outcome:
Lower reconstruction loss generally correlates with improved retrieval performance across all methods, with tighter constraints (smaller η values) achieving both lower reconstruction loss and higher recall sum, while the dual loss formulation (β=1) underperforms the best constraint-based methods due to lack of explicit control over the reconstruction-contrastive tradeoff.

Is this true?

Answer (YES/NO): NO